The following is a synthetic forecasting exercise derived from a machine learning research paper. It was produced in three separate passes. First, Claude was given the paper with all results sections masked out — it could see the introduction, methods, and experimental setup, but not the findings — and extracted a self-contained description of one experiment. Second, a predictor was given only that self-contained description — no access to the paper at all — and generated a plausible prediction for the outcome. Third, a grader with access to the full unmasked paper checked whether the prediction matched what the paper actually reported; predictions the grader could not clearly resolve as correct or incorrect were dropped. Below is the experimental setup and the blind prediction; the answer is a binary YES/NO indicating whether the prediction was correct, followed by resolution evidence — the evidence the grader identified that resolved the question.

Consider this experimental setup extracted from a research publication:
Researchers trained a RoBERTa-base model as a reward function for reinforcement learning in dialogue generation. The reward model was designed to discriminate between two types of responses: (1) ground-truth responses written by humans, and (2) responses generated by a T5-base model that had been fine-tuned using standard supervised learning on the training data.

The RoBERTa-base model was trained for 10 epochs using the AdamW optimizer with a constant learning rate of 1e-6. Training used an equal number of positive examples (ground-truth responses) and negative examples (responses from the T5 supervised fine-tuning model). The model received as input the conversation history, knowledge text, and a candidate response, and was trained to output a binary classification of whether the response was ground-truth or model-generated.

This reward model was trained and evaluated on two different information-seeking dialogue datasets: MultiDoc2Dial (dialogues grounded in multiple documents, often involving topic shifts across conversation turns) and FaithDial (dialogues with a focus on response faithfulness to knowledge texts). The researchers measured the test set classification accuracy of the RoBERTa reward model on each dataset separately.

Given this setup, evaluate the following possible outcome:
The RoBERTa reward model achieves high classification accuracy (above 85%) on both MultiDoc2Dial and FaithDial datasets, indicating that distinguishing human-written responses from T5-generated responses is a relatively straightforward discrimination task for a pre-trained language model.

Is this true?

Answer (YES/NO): YES